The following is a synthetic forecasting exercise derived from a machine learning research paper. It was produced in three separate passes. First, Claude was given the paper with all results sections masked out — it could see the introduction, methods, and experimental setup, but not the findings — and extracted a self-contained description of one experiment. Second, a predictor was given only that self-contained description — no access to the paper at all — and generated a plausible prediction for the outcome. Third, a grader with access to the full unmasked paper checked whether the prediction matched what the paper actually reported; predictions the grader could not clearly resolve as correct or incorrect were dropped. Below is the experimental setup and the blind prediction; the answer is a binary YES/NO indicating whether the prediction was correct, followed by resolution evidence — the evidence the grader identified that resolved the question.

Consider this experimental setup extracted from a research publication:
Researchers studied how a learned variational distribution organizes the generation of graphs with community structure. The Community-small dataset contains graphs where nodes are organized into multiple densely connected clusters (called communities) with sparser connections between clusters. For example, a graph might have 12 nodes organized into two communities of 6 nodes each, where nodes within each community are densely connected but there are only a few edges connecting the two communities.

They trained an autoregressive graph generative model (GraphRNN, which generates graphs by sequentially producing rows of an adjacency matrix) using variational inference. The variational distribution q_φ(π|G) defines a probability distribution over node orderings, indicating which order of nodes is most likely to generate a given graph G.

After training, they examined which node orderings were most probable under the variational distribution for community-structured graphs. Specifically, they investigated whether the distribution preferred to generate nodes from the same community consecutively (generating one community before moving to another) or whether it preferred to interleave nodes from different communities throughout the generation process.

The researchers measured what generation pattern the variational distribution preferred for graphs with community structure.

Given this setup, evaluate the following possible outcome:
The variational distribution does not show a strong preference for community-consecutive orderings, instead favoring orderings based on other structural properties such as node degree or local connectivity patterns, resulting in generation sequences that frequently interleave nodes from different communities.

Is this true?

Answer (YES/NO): NO